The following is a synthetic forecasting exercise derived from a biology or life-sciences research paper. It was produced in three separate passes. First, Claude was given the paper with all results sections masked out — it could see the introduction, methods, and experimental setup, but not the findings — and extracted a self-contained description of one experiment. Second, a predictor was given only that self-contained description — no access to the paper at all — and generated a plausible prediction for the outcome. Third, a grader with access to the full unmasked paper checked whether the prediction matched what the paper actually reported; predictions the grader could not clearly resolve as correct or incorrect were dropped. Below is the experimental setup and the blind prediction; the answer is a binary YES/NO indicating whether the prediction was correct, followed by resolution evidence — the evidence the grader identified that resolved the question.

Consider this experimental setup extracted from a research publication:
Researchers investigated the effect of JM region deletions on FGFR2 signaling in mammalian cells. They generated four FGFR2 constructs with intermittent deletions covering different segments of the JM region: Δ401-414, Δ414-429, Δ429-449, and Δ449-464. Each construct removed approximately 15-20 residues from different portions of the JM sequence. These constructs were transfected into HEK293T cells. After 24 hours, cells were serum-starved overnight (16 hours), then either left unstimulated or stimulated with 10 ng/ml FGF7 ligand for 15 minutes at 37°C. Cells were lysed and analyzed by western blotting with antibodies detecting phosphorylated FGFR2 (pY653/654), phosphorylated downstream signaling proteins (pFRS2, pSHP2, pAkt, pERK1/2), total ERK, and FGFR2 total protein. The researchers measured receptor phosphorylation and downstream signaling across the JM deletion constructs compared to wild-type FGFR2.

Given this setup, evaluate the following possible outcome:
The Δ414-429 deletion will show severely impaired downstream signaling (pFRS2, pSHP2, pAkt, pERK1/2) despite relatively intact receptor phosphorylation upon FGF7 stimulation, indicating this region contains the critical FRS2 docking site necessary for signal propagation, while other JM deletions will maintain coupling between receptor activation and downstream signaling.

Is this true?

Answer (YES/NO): NO